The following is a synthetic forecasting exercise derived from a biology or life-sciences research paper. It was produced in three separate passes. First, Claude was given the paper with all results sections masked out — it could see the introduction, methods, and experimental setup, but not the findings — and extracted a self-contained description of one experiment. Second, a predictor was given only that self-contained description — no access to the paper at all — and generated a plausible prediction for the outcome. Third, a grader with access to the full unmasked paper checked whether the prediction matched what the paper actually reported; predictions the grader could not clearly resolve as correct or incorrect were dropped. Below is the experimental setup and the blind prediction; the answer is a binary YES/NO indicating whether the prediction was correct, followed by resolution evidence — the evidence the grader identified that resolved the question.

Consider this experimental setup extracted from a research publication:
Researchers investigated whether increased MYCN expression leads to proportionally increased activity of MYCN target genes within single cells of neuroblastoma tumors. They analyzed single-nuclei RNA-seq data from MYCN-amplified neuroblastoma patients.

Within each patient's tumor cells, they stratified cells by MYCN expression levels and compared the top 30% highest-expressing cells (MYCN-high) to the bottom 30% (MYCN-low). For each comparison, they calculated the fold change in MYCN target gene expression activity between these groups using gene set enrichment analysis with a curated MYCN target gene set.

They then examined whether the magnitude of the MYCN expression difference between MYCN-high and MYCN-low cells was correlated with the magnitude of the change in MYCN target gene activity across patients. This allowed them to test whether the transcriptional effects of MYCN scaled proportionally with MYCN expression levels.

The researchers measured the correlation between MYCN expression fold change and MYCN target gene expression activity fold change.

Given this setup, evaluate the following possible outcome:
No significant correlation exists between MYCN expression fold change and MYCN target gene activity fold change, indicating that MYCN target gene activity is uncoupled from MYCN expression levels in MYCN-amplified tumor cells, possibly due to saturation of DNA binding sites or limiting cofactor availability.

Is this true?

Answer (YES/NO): NO